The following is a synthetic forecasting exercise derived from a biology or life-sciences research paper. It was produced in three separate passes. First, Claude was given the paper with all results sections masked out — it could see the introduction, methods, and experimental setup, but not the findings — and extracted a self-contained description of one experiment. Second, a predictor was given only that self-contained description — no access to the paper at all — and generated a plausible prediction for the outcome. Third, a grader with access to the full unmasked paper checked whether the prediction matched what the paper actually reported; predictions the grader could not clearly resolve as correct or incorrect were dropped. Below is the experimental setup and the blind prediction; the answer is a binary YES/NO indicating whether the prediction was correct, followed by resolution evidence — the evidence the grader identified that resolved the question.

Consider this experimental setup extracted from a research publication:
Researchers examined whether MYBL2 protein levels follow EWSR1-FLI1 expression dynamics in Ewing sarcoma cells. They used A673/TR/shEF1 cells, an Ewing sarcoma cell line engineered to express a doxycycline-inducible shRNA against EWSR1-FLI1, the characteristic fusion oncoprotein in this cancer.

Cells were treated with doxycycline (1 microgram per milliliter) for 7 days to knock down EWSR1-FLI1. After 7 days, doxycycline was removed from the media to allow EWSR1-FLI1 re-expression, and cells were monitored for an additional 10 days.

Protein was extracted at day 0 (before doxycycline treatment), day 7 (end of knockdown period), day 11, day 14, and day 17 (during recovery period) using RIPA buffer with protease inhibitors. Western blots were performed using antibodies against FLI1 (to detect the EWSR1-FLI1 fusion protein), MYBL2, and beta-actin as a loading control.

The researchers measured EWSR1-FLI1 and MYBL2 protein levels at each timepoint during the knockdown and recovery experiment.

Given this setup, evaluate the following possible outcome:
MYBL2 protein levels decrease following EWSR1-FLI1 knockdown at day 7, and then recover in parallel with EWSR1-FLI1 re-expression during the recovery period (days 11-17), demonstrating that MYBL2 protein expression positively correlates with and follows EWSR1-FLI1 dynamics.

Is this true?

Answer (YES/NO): YES